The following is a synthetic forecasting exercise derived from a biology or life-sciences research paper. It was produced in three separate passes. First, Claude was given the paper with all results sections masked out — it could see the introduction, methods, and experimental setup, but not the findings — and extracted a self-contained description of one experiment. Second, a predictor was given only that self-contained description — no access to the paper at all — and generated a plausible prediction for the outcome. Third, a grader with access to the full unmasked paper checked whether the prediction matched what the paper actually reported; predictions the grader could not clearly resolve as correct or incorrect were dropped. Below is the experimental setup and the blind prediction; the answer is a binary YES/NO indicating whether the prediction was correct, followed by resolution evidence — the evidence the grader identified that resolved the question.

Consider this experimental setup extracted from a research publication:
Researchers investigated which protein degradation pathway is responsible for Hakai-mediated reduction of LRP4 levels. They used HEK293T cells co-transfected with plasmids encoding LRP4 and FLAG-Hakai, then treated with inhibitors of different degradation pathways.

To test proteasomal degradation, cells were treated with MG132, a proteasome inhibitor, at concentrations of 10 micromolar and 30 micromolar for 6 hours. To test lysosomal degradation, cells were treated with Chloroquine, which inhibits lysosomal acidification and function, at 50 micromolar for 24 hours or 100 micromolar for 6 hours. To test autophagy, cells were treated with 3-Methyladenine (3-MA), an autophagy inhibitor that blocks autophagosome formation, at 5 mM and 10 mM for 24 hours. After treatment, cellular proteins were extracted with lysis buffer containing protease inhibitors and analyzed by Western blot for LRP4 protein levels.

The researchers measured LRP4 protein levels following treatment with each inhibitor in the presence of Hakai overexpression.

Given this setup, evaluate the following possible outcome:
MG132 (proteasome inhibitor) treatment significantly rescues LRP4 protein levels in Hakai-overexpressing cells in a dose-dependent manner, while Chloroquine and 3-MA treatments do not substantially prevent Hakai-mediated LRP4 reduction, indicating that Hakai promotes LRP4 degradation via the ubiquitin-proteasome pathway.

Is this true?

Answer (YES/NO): NO